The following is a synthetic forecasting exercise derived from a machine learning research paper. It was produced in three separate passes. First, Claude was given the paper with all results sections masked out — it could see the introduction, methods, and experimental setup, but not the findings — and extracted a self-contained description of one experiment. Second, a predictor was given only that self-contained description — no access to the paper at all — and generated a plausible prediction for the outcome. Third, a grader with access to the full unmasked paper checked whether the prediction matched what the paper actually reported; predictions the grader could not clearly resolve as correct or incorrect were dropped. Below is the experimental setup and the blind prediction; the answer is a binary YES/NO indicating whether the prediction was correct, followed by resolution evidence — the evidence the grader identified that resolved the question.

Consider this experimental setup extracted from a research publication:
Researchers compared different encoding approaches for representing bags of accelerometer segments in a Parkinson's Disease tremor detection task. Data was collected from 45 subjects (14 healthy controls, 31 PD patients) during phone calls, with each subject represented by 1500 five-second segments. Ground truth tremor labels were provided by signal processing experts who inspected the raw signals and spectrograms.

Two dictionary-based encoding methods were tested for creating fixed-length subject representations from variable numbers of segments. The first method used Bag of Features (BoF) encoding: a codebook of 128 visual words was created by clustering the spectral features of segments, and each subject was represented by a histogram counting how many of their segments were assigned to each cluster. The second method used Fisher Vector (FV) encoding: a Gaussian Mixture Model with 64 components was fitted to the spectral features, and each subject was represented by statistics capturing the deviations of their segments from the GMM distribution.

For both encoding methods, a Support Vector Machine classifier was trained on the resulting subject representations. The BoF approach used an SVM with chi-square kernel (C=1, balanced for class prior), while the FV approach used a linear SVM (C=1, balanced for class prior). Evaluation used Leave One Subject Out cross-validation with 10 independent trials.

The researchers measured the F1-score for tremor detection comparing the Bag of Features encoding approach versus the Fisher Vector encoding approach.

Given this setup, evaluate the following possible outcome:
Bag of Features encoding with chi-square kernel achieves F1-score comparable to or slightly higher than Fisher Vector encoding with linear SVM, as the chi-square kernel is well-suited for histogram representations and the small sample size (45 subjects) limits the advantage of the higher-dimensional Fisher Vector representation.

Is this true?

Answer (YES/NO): NO